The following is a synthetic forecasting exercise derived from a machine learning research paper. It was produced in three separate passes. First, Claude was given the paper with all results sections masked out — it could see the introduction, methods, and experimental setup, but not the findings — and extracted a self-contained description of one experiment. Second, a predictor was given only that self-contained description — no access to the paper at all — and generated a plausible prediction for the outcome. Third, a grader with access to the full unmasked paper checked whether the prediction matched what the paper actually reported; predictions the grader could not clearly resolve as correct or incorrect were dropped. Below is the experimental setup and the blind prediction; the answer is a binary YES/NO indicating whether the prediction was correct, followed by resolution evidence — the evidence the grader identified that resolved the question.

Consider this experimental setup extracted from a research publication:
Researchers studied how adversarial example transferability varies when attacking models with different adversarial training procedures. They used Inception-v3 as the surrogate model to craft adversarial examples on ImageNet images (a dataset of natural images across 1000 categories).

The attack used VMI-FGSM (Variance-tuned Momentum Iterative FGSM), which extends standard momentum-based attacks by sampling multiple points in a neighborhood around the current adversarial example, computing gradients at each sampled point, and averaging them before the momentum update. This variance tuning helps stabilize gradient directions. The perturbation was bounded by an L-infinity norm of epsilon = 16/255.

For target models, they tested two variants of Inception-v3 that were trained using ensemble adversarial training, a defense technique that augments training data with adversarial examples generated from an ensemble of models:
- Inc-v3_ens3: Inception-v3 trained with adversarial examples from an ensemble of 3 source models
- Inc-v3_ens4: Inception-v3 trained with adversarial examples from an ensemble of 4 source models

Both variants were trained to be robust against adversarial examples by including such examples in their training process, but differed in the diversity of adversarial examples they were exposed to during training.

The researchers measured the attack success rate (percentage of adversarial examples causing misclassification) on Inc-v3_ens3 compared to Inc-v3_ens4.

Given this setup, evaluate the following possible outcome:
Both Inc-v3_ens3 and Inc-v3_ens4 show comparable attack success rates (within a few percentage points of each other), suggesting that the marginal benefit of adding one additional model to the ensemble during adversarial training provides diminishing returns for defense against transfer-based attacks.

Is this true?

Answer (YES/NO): YES